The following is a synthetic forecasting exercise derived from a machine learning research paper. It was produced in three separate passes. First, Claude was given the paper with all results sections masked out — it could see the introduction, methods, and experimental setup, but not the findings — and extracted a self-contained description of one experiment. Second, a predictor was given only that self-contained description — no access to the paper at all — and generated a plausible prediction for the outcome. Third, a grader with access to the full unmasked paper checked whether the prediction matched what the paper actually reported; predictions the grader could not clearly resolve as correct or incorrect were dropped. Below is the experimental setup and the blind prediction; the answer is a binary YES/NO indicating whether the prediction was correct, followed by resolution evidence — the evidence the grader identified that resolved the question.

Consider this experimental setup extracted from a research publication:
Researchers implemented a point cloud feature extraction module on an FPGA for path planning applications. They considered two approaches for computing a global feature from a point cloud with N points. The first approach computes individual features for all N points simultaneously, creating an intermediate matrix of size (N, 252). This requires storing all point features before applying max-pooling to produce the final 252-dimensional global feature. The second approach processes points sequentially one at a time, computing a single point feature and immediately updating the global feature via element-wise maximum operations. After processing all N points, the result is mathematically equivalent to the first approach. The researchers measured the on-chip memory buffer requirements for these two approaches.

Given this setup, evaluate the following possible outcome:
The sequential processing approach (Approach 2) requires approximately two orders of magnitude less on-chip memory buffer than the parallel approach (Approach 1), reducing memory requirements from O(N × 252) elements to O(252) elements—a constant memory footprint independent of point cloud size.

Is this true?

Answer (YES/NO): NO